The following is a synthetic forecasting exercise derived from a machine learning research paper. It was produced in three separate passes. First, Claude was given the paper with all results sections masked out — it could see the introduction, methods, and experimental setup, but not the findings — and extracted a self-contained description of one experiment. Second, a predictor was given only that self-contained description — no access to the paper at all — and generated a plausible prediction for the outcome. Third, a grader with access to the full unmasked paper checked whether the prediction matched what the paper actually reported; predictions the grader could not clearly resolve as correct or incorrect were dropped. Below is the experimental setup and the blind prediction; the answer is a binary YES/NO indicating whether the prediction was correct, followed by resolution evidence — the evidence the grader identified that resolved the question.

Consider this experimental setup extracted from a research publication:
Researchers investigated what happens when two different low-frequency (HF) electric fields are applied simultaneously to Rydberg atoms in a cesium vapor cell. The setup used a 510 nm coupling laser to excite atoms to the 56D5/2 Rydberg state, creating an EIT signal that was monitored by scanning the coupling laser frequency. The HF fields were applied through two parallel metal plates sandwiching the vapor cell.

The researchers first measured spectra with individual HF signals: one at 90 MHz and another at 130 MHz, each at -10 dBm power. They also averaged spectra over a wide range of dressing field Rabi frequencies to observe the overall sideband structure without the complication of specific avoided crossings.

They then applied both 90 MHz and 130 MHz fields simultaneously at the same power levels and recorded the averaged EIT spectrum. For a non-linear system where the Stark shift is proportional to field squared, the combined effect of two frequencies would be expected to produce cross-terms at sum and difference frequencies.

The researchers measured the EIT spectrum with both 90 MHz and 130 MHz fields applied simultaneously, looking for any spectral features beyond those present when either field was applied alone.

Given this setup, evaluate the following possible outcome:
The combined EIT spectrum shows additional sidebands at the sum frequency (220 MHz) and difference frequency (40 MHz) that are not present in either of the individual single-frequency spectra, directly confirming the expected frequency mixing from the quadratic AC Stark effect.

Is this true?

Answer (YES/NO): NO